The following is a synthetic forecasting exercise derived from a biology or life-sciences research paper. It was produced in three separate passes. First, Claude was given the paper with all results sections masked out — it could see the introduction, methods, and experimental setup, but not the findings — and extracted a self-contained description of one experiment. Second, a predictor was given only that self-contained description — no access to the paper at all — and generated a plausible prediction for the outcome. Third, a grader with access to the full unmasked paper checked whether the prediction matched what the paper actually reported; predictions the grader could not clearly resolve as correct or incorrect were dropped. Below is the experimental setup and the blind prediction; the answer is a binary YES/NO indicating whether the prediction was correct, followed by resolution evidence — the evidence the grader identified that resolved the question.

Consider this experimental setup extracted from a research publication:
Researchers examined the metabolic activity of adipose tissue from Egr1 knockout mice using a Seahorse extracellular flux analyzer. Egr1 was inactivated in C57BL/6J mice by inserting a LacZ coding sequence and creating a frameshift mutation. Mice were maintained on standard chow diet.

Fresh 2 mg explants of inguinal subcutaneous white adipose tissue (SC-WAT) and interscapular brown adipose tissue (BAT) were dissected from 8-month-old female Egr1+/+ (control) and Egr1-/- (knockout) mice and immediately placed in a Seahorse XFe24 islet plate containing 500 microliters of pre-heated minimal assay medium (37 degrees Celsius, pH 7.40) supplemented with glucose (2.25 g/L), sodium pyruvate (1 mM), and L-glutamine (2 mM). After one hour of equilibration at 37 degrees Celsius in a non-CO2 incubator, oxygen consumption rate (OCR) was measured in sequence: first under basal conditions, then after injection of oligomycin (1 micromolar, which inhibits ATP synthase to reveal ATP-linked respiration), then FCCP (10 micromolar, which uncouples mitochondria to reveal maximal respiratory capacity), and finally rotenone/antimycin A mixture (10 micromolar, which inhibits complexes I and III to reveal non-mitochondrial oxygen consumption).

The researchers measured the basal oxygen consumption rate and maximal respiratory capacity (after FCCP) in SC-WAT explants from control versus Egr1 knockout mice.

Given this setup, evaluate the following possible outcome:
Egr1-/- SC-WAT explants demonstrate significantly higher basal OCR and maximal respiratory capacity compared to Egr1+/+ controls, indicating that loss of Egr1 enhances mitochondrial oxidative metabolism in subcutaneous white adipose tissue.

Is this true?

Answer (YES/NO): YES